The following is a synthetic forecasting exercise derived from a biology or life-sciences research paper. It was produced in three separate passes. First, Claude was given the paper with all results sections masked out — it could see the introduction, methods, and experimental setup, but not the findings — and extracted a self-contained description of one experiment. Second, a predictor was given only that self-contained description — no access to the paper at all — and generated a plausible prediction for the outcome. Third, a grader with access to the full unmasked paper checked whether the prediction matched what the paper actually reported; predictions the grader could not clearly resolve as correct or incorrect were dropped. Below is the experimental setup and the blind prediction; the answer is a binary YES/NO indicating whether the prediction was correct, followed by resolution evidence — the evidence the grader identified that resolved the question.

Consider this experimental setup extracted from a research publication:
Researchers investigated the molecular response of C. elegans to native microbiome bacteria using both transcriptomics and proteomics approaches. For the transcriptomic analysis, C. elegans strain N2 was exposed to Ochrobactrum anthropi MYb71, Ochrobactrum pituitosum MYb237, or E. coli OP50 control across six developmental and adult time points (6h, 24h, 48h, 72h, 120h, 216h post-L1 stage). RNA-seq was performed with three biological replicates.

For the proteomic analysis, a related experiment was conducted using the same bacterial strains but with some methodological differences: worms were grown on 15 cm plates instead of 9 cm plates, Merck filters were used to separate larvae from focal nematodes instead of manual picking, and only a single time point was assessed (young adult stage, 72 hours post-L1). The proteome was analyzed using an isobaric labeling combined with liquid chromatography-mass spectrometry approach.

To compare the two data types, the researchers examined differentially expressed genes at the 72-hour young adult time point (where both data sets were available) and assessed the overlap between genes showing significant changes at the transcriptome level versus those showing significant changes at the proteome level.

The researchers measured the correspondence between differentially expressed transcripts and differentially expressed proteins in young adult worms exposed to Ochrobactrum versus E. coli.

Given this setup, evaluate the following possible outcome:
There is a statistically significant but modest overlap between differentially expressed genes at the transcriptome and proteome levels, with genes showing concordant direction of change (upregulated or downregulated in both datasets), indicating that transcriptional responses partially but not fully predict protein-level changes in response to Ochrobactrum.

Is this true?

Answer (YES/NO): NO